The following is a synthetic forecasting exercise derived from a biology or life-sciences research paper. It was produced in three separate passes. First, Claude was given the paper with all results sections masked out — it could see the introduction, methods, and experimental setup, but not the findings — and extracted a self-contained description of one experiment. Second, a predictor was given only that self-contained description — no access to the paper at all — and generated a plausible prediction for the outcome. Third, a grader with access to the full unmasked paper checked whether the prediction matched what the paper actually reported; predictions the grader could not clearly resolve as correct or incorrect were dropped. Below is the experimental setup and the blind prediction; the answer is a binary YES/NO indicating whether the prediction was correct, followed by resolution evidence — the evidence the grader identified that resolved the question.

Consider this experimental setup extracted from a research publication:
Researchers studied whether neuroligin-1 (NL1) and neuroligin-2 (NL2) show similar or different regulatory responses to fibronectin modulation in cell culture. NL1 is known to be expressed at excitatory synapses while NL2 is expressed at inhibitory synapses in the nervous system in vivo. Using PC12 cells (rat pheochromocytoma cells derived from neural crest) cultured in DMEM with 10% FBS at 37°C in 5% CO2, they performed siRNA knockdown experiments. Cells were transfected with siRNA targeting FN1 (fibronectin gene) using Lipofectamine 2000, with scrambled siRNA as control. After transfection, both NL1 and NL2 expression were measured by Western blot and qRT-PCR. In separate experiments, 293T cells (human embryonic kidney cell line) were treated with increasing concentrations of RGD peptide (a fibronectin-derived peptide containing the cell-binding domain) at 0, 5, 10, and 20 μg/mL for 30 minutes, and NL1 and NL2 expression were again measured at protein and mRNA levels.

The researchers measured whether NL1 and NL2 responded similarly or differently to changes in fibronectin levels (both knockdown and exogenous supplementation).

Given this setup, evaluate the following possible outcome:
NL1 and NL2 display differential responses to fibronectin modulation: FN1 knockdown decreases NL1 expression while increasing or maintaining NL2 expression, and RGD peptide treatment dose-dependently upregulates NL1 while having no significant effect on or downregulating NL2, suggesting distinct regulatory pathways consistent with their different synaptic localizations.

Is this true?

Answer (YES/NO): NO